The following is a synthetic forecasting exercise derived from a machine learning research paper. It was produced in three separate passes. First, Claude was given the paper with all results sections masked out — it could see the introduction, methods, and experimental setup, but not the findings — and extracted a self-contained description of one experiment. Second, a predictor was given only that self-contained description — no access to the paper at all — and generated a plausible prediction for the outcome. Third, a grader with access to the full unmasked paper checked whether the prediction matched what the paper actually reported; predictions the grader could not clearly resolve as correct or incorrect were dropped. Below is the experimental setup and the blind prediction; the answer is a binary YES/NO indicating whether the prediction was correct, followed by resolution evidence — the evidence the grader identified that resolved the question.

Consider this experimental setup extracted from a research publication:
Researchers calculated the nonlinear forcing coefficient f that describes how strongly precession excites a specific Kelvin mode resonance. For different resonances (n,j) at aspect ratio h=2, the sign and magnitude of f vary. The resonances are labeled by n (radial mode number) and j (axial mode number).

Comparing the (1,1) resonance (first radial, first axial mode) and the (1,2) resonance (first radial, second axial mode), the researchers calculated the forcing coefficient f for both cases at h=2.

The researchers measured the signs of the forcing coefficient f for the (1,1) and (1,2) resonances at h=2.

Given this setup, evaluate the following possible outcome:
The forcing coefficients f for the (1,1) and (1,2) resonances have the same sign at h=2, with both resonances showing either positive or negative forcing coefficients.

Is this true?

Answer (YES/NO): NO